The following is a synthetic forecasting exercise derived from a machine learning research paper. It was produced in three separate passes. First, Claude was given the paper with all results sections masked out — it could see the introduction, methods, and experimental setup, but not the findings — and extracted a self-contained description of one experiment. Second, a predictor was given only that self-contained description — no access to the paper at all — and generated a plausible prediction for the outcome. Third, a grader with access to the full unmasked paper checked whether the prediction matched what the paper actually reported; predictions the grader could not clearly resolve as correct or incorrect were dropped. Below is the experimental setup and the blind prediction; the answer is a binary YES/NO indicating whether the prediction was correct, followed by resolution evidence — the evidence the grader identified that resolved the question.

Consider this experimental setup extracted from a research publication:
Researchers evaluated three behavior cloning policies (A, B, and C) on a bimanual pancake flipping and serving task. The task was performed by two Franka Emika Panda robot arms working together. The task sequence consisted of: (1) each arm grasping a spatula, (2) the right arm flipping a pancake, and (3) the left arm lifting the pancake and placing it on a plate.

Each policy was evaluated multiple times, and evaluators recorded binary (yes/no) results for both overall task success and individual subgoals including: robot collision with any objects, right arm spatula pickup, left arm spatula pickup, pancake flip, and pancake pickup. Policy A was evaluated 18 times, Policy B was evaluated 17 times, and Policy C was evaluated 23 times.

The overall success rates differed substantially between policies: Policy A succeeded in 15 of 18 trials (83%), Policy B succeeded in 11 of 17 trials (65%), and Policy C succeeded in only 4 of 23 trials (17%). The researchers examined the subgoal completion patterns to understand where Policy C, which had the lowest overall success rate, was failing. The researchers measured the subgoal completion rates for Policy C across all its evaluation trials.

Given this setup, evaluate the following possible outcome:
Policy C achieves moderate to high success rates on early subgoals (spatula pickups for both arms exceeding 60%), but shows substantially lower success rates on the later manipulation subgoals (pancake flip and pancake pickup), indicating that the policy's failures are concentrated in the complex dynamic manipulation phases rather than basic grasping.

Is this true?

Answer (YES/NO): NO